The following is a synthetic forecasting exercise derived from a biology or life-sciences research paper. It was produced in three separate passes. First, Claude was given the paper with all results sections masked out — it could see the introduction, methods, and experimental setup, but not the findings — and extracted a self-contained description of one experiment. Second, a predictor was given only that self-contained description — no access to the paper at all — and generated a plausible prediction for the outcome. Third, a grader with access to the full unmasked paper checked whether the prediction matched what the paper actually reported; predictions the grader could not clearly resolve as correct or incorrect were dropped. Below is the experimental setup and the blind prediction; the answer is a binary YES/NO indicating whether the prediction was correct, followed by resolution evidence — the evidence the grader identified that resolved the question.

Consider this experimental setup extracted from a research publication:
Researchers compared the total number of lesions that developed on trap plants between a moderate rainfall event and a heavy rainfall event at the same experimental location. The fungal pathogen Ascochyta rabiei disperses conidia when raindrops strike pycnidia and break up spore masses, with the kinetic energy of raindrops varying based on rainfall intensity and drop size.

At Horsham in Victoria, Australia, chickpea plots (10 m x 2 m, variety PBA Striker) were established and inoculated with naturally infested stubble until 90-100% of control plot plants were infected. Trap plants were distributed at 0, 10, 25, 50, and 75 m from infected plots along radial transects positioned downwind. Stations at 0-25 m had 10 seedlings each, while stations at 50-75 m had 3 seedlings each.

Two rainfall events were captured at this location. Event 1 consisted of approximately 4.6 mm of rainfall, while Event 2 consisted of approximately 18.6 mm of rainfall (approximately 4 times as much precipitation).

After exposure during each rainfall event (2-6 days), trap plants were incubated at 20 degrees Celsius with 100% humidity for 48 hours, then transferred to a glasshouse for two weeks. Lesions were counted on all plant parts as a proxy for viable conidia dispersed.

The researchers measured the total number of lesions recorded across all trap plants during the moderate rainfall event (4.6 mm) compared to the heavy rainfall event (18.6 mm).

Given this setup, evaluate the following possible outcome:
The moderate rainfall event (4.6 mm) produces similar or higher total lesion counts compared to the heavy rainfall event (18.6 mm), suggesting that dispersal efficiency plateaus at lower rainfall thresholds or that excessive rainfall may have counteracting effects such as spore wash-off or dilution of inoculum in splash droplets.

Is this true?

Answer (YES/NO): NO